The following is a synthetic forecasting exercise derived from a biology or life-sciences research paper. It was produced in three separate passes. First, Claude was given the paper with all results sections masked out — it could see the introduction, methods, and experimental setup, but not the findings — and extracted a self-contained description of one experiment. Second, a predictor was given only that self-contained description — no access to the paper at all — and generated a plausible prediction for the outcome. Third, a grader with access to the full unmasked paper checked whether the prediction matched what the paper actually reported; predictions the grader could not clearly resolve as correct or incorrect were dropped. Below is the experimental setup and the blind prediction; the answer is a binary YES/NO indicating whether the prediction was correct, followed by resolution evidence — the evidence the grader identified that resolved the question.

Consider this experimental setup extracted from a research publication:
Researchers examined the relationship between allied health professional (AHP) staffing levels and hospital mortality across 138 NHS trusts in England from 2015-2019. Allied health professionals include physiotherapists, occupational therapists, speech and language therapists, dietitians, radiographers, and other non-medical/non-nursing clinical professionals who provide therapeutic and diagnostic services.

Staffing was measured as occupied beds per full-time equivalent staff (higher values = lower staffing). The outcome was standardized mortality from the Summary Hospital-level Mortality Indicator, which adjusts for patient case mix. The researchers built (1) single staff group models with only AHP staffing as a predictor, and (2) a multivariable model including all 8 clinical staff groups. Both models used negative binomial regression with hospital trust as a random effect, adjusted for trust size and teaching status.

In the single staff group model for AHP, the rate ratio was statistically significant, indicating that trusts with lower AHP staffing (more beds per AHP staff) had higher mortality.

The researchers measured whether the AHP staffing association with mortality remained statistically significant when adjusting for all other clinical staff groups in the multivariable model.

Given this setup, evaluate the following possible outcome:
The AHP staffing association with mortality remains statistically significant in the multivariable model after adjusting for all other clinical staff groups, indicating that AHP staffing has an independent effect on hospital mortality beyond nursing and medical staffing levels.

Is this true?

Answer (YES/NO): YES